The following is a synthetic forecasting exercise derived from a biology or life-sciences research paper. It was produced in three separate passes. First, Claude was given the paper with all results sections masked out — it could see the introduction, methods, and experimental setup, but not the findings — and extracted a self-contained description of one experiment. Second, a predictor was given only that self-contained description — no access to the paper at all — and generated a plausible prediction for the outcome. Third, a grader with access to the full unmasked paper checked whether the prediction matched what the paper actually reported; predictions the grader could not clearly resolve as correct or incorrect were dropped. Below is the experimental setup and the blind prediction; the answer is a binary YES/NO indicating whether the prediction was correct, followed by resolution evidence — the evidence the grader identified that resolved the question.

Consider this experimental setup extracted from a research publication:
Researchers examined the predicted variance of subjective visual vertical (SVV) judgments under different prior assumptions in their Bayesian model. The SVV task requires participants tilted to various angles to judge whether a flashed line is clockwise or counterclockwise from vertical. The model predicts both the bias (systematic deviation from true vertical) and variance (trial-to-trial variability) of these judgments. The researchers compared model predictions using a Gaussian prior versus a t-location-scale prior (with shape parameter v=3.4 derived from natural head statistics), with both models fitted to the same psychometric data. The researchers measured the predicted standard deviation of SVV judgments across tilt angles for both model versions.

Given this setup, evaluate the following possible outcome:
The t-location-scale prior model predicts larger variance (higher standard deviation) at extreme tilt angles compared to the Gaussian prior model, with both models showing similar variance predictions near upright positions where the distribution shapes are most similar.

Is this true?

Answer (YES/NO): YES